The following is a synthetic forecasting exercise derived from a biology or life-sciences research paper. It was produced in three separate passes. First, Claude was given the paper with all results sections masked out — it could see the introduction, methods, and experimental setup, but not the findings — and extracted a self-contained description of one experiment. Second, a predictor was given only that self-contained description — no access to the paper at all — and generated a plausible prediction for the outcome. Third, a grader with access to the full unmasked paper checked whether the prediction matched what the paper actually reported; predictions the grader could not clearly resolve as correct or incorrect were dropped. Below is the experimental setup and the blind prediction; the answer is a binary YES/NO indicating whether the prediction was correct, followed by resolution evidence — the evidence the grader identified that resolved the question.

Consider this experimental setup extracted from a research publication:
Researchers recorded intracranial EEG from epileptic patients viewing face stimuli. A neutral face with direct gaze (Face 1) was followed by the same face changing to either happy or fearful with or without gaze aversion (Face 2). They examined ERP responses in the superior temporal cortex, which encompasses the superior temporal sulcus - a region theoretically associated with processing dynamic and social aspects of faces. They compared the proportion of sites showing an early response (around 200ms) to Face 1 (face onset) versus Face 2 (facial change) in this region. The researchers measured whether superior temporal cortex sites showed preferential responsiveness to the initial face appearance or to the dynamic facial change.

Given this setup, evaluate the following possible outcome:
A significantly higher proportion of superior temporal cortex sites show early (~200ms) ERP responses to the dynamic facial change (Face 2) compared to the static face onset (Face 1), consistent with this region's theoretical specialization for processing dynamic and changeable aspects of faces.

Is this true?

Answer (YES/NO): YES